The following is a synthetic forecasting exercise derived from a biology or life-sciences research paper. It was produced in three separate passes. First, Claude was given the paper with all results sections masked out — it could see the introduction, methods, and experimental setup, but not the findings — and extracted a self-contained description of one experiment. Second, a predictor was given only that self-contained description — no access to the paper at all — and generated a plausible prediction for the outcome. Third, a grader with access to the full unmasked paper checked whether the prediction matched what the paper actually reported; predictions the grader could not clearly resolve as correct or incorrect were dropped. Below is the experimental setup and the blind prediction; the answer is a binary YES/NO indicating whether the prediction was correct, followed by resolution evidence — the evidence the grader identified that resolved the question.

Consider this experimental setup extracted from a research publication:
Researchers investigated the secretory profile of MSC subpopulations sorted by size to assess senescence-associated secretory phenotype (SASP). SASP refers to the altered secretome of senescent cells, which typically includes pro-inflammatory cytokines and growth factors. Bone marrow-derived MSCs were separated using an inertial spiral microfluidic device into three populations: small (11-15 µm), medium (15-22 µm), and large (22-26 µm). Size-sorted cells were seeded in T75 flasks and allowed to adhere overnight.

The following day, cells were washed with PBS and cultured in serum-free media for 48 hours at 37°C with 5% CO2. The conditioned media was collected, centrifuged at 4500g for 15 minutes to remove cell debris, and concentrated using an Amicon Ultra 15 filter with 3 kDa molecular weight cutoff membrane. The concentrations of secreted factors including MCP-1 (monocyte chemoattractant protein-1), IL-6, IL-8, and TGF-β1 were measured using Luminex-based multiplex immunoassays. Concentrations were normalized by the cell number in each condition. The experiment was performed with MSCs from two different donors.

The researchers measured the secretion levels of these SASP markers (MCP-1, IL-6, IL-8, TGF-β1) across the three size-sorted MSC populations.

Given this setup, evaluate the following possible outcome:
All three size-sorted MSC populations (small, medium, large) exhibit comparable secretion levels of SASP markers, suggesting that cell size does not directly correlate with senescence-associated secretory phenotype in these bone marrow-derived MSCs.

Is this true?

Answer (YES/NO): NO